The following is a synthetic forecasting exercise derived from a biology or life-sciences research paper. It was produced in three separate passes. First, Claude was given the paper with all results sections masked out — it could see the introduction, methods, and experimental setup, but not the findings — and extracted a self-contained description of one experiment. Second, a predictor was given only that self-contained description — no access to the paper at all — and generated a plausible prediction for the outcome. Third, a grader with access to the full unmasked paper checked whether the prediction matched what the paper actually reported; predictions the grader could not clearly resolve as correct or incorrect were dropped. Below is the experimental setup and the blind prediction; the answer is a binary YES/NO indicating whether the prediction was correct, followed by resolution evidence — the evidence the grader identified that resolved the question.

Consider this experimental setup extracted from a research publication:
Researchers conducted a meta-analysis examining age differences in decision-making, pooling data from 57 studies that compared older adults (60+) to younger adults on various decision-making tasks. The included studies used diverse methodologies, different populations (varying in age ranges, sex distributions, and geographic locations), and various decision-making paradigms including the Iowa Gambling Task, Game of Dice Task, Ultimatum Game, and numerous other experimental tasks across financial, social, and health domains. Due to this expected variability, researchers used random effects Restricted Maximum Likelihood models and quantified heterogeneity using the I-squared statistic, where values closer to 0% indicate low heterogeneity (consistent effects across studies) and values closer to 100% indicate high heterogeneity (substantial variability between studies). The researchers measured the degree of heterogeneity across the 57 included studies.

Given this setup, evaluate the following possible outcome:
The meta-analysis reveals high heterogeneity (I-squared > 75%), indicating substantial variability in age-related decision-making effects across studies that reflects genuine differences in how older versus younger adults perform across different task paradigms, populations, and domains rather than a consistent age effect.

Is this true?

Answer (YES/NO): NO